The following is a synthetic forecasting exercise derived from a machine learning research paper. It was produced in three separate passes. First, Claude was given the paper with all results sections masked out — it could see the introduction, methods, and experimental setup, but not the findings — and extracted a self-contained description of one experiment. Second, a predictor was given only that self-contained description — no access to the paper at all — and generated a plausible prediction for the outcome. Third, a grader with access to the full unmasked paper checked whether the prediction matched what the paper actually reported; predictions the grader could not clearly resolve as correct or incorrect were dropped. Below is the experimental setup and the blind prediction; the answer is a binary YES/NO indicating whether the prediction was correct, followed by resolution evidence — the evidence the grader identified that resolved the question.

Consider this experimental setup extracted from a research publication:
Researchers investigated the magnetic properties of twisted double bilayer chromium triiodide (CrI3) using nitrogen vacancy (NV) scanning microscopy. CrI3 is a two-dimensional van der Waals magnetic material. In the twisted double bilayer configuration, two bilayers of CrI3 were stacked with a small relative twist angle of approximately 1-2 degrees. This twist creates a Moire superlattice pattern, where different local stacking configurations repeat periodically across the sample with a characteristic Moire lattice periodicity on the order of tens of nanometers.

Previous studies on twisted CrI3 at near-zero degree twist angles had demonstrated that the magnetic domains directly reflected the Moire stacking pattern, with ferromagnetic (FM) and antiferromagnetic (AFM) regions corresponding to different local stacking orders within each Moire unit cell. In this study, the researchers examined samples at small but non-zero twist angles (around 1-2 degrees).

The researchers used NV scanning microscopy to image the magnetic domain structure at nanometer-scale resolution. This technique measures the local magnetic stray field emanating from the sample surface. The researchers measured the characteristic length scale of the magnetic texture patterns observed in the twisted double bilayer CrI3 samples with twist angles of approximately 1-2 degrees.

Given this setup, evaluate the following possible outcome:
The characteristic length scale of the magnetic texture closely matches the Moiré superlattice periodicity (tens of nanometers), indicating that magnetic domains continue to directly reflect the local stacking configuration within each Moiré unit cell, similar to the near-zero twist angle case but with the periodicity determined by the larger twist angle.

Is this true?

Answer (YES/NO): NO